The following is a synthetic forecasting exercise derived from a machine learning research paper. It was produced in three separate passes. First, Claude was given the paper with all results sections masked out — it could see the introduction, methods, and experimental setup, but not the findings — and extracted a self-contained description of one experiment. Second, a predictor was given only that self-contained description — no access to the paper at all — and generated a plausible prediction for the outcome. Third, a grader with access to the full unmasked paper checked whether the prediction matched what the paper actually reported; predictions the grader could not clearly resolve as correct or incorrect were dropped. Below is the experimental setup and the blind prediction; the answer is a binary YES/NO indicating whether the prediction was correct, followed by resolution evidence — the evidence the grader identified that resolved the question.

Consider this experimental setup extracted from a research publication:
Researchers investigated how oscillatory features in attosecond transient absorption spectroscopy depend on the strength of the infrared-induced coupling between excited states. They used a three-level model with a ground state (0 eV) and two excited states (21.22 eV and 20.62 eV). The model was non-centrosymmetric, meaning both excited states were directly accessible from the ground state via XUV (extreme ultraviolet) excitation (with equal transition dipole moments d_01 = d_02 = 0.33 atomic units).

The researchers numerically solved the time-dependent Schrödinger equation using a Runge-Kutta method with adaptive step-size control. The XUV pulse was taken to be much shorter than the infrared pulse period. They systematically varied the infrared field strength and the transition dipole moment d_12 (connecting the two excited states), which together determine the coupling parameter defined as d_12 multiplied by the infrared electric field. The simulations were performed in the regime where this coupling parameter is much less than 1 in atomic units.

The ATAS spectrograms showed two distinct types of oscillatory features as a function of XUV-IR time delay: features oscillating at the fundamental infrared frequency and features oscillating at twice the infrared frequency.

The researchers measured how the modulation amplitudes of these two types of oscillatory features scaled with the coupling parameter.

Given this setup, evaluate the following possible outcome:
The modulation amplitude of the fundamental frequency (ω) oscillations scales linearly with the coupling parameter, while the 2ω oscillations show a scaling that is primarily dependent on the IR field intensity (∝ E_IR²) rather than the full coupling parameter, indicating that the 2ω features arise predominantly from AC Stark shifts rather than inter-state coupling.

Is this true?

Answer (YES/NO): NO